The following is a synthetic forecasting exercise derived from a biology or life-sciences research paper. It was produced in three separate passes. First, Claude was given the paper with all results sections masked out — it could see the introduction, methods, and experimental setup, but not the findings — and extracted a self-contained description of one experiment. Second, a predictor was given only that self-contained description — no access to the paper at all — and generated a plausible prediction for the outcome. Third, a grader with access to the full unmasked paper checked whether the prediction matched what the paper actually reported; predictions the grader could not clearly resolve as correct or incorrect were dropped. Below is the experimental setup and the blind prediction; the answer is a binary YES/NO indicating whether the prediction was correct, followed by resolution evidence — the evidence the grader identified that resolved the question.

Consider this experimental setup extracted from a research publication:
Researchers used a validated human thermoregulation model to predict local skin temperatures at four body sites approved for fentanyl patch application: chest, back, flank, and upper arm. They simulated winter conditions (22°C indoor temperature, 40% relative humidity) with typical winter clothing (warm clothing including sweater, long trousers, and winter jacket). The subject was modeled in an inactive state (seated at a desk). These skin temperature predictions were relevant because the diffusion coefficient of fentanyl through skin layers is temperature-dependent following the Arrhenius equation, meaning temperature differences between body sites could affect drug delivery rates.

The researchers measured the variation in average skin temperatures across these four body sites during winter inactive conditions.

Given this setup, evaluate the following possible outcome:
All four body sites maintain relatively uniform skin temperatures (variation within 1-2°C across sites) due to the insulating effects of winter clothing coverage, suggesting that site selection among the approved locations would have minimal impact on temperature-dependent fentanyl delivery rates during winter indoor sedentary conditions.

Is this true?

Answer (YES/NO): NO